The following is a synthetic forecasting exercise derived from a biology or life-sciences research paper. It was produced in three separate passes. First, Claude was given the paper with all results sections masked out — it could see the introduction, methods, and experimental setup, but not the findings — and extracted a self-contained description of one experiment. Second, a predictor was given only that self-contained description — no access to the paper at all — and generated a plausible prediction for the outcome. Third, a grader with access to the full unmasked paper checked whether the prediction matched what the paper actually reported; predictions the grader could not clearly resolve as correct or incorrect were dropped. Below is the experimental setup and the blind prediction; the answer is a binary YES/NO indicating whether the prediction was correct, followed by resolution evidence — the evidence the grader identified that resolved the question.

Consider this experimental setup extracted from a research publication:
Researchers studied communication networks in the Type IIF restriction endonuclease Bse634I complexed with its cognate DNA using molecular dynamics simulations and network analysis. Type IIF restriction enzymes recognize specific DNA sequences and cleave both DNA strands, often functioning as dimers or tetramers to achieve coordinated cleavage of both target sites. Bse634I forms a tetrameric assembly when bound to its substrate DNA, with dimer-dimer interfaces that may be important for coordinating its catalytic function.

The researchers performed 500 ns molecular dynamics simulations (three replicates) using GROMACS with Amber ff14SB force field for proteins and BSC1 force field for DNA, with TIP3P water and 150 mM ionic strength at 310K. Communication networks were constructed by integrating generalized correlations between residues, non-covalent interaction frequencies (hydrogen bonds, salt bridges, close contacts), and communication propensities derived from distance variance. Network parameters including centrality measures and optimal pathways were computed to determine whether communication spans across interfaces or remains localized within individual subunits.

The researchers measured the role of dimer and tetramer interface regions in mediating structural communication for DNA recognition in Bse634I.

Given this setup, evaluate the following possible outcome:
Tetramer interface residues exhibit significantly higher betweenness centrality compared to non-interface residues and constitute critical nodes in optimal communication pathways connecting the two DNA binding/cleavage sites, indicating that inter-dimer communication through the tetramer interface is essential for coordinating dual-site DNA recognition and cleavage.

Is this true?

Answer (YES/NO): YES